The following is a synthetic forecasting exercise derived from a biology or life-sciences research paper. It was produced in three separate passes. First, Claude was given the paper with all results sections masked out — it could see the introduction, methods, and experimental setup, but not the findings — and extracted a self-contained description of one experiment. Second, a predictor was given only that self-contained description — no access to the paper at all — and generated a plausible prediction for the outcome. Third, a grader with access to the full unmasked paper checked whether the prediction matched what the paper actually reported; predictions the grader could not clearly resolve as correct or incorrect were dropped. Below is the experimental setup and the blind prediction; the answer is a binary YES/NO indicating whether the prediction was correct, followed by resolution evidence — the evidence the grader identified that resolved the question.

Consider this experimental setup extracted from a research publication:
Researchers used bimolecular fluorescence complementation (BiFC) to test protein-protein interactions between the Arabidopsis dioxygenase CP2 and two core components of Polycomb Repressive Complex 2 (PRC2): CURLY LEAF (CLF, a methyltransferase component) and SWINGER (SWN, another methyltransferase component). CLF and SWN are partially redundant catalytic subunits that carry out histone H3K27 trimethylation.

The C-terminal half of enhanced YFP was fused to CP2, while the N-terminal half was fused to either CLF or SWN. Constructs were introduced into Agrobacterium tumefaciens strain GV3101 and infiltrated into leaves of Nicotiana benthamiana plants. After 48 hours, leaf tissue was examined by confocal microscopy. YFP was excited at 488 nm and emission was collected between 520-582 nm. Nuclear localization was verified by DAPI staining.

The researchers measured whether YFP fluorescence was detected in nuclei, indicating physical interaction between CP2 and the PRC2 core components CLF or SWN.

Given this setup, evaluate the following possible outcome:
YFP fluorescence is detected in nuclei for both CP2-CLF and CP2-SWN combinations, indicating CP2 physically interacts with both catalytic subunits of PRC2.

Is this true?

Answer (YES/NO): YES